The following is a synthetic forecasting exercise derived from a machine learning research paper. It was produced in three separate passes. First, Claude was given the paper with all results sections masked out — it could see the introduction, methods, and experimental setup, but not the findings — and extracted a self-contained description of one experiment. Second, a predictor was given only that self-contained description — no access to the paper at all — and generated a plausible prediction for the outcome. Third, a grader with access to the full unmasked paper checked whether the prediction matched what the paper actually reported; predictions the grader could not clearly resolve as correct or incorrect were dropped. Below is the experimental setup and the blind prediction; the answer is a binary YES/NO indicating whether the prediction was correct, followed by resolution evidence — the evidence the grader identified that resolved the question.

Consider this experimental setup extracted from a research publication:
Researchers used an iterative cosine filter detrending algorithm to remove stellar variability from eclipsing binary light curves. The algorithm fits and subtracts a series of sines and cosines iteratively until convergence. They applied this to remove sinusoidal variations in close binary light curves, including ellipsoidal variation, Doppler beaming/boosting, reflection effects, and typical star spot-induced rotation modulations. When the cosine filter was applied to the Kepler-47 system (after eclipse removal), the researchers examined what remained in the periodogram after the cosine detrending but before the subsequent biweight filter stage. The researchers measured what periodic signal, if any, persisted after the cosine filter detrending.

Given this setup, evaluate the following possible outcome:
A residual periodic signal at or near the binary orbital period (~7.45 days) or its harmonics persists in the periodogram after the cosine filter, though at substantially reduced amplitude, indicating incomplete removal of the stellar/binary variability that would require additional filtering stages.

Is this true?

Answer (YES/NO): NO